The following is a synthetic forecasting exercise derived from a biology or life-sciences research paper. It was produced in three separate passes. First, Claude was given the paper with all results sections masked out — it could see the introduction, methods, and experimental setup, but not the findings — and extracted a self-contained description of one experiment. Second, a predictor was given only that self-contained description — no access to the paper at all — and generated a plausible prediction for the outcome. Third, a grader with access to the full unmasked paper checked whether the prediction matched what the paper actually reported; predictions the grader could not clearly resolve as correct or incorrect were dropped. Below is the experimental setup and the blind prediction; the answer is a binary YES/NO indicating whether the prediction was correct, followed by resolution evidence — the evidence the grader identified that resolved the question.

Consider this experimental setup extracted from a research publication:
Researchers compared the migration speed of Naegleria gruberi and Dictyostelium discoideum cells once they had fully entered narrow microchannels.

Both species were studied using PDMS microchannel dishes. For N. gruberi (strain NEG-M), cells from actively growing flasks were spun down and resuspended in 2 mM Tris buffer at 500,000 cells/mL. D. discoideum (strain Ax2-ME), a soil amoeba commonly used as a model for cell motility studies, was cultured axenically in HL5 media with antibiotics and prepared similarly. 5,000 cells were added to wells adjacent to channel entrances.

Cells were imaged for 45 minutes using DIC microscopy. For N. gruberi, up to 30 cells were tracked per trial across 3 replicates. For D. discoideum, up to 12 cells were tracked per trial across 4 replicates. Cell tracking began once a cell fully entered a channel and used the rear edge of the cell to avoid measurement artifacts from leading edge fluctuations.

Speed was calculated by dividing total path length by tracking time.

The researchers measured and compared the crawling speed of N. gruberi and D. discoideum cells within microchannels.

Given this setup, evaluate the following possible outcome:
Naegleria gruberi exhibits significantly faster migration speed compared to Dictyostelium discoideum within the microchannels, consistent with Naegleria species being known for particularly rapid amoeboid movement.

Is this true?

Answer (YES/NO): YES